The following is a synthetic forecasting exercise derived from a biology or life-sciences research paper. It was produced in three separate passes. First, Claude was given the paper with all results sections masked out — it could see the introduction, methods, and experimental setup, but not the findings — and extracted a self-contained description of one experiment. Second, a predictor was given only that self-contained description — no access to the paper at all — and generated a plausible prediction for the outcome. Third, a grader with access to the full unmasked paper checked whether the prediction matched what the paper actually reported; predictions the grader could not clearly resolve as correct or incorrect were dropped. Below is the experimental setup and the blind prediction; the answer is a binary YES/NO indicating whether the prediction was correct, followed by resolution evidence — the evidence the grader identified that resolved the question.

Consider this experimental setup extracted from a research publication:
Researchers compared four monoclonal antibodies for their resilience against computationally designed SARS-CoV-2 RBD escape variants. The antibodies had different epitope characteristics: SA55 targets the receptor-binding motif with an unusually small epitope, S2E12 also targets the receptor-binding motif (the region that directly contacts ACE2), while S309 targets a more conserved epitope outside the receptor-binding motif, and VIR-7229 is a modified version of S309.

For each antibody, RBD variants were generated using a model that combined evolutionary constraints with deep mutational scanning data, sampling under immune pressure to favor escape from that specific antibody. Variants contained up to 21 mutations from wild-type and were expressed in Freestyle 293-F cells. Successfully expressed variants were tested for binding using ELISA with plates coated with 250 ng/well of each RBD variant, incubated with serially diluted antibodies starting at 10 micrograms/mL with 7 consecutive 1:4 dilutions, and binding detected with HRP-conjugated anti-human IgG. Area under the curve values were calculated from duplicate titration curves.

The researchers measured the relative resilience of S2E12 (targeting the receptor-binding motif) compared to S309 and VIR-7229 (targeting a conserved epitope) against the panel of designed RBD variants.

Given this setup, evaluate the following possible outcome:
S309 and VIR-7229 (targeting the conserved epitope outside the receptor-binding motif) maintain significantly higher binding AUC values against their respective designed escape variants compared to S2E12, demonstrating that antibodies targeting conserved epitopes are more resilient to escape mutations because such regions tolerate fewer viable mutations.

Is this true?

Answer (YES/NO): YES